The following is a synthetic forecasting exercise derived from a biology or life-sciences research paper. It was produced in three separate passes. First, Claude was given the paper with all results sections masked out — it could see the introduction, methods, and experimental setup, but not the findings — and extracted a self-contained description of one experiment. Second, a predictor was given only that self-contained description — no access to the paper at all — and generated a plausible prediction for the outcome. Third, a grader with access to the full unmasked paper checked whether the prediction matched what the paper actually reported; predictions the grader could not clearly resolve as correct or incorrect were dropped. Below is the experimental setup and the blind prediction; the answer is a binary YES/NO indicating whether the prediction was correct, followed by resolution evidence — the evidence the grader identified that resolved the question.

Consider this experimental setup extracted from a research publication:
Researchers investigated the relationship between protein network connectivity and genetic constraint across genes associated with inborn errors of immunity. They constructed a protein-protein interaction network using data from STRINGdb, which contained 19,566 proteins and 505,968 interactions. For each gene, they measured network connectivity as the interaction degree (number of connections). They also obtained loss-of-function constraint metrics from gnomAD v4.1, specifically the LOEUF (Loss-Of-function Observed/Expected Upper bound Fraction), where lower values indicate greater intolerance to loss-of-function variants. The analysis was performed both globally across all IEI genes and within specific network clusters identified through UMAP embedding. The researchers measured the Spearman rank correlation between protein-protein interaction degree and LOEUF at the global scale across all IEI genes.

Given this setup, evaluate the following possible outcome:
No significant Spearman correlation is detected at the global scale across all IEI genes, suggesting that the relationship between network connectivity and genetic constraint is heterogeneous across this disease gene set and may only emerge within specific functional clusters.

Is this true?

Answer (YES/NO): NO